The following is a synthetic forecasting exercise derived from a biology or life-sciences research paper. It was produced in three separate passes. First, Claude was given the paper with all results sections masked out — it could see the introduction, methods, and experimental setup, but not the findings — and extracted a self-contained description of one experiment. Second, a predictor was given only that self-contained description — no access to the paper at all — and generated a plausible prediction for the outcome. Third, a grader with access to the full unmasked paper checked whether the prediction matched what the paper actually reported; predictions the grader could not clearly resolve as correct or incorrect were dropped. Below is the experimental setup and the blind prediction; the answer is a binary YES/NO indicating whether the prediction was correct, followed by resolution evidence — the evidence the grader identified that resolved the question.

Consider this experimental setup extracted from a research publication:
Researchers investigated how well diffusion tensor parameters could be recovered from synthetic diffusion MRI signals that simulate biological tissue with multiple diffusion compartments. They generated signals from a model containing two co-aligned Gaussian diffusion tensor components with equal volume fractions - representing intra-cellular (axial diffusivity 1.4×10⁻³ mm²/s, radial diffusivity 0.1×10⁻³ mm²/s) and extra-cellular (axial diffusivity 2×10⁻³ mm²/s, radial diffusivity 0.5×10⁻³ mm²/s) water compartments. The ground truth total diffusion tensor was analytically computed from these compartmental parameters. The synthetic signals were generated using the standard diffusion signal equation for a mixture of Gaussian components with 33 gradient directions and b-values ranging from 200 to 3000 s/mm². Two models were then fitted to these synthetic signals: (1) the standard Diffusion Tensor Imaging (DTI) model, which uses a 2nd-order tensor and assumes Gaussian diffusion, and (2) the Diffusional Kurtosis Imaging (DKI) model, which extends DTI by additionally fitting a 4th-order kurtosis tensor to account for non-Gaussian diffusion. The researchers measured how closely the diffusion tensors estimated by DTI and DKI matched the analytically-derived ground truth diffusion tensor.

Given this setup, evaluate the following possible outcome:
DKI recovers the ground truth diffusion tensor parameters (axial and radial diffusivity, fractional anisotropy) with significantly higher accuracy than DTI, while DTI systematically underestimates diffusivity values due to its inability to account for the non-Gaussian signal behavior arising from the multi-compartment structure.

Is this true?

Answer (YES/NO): YES